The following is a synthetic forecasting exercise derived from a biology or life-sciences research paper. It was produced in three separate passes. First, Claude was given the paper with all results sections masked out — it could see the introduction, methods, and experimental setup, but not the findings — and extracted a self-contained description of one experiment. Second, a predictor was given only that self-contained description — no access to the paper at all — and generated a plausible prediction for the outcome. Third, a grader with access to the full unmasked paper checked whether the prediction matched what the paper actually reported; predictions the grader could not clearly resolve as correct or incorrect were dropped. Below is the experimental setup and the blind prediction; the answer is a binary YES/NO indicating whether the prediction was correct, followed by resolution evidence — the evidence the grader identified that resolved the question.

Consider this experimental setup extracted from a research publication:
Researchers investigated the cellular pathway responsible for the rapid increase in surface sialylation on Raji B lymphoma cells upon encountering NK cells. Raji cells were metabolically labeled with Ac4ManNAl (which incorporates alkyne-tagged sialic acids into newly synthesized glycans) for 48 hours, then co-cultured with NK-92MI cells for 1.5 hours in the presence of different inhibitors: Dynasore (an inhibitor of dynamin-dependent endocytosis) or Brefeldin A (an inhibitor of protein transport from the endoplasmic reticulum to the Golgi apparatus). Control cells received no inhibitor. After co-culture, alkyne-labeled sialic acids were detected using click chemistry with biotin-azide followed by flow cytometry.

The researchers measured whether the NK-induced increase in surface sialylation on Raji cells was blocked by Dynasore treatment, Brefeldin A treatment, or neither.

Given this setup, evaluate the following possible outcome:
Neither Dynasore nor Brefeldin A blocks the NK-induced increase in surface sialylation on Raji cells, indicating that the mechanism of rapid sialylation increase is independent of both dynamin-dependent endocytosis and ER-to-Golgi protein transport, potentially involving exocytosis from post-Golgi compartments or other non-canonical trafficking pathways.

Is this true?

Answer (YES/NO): NO